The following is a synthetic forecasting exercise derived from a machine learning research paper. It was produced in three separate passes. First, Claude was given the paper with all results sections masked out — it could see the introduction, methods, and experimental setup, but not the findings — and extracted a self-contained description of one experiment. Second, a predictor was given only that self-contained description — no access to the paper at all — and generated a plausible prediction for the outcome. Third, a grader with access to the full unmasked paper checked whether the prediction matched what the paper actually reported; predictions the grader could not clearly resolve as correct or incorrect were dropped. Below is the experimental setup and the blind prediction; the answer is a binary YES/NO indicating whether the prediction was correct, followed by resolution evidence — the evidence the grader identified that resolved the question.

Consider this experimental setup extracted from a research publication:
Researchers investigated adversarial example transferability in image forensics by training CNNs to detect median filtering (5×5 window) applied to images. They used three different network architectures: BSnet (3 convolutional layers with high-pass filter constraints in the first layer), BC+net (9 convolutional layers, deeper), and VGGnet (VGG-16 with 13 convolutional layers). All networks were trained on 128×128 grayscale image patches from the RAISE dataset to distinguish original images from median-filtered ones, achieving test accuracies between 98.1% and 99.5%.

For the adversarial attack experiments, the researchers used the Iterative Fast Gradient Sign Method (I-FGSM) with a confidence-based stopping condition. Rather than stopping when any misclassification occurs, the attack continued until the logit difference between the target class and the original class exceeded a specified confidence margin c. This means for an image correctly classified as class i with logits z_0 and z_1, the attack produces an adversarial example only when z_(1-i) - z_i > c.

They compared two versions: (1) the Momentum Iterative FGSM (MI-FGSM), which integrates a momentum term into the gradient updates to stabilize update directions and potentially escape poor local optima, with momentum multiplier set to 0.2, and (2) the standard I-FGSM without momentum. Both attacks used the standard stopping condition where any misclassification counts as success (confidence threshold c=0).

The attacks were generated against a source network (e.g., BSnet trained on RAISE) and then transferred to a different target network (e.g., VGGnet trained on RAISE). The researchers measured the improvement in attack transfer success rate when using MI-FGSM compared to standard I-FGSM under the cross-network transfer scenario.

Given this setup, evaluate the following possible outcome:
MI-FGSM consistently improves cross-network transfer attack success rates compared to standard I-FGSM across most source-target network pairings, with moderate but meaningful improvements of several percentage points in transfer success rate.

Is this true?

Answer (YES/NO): NO